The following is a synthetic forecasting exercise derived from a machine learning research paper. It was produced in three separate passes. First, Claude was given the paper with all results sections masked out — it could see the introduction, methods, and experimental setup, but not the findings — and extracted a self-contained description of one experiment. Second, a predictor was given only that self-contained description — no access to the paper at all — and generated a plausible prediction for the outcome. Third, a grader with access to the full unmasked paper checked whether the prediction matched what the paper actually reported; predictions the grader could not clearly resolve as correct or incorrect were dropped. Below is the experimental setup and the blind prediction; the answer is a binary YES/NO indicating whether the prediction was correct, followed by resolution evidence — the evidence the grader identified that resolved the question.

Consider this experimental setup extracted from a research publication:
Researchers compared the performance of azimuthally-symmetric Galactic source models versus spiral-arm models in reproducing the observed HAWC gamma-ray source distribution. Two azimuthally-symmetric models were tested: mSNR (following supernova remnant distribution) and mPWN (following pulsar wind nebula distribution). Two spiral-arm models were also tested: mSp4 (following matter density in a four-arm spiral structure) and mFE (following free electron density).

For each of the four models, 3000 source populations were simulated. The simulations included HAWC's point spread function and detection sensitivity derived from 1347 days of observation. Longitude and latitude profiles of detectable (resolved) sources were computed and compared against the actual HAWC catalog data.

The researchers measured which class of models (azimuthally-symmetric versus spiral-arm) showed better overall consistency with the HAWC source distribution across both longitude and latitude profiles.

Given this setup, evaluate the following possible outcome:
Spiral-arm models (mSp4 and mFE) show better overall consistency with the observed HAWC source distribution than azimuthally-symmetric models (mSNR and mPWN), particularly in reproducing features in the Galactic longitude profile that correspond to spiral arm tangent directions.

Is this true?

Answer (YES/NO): NO